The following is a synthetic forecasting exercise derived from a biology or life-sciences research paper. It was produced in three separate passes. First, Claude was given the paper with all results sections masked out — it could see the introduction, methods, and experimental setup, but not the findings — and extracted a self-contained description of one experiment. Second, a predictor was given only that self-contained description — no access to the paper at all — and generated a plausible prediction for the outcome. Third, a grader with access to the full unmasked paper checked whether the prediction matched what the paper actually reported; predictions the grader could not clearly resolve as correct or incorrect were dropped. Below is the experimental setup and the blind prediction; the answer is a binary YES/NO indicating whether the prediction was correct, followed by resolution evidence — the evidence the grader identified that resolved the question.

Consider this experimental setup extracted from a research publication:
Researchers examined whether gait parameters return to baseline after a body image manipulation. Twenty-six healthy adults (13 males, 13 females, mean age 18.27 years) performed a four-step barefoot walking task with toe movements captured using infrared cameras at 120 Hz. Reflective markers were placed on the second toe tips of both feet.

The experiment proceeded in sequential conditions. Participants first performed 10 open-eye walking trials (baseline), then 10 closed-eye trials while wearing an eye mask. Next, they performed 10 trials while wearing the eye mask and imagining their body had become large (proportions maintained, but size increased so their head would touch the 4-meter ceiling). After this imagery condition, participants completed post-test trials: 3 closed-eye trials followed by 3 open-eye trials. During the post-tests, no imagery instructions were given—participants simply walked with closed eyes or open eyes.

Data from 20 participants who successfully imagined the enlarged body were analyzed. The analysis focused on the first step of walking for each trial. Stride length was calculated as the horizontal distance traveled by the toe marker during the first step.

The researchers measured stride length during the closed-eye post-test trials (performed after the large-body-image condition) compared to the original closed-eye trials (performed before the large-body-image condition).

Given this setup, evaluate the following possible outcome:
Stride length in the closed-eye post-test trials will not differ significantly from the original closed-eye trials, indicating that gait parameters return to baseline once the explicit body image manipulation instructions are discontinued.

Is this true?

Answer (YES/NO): YES